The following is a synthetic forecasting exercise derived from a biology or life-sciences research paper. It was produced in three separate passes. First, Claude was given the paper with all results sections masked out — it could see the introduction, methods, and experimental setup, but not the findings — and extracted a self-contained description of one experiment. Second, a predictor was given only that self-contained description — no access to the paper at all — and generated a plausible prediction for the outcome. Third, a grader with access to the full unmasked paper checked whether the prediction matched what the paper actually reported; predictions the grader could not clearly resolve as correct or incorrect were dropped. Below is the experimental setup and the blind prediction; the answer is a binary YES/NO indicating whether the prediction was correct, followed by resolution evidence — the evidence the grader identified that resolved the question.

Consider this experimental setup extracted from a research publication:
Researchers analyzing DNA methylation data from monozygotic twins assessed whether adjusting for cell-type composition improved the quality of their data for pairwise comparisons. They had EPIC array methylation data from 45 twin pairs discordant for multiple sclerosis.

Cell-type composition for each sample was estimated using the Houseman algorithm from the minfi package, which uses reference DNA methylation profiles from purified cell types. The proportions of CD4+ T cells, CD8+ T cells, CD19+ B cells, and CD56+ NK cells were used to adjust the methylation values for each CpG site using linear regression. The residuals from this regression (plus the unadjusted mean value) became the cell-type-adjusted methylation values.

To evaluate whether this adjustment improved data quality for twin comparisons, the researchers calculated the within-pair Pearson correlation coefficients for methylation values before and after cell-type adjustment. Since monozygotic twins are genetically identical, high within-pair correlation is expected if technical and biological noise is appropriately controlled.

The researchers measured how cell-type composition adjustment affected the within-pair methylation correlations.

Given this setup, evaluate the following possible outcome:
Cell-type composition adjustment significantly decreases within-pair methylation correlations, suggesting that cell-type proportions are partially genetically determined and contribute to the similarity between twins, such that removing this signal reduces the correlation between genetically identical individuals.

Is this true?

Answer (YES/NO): NO